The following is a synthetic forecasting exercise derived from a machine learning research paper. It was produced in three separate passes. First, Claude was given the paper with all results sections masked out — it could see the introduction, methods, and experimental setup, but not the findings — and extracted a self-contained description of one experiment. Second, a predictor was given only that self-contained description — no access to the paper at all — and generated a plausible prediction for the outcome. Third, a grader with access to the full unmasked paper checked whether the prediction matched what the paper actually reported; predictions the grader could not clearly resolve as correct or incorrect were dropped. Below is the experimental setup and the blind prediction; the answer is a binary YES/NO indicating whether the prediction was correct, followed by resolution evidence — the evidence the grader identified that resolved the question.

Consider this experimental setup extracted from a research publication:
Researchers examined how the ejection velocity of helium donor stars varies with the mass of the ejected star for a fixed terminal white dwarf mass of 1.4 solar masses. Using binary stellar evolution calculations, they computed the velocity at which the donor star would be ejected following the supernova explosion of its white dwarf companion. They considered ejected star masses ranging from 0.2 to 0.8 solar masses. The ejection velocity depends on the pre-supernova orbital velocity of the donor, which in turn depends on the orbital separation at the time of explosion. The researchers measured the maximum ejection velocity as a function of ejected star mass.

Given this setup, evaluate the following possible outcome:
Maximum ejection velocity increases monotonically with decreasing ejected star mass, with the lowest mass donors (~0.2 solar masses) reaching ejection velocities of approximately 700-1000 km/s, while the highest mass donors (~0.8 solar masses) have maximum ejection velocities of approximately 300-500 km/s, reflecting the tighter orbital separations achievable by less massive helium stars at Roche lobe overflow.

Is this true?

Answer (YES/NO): NO